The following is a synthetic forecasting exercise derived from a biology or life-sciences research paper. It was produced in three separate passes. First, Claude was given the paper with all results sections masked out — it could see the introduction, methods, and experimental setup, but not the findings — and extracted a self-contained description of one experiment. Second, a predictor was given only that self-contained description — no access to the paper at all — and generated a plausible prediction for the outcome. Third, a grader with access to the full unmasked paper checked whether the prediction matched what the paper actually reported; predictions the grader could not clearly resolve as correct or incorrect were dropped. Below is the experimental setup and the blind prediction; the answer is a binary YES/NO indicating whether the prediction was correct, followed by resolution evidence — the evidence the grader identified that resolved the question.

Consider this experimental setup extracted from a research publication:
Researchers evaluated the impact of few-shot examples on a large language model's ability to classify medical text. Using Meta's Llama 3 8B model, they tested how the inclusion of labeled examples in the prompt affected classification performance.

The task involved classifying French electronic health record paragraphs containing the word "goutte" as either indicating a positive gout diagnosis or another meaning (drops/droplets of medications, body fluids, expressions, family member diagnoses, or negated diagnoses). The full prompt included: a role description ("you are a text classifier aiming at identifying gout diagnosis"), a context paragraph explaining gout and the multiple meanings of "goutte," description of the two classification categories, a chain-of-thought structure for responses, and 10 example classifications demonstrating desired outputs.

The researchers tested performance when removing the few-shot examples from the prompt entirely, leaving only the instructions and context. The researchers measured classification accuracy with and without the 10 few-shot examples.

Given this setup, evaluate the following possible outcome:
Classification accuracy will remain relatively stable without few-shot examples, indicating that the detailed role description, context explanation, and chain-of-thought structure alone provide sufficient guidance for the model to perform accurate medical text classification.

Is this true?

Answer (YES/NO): NO